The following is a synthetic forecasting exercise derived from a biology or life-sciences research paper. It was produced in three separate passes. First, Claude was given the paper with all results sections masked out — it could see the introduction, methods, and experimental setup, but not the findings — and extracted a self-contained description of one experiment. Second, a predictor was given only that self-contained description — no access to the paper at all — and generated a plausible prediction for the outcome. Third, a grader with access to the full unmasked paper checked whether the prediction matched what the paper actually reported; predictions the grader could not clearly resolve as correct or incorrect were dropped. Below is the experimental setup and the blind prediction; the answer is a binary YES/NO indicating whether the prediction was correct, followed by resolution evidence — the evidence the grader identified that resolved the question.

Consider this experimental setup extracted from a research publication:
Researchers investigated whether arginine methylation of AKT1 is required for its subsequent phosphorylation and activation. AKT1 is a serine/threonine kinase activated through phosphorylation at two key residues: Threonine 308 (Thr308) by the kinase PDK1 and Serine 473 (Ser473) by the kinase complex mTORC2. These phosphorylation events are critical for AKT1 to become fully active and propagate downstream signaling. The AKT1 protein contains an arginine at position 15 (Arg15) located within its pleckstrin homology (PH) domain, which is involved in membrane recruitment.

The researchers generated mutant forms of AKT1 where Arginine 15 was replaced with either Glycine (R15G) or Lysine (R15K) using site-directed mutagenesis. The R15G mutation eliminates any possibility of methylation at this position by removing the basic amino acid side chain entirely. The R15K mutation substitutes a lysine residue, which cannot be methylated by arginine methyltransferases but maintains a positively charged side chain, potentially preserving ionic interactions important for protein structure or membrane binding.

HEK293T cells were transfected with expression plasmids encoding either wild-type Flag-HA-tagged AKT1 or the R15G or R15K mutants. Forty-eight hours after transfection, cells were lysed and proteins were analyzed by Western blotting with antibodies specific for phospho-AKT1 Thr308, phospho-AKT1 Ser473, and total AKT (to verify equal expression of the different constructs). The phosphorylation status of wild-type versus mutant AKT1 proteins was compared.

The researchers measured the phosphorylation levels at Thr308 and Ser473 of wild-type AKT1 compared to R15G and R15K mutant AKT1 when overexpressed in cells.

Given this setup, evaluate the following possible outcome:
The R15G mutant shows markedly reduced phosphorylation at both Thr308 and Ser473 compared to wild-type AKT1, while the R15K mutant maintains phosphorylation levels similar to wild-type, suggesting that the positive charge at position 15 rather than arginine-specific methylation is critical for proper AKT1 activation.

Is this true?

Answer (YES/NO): NO